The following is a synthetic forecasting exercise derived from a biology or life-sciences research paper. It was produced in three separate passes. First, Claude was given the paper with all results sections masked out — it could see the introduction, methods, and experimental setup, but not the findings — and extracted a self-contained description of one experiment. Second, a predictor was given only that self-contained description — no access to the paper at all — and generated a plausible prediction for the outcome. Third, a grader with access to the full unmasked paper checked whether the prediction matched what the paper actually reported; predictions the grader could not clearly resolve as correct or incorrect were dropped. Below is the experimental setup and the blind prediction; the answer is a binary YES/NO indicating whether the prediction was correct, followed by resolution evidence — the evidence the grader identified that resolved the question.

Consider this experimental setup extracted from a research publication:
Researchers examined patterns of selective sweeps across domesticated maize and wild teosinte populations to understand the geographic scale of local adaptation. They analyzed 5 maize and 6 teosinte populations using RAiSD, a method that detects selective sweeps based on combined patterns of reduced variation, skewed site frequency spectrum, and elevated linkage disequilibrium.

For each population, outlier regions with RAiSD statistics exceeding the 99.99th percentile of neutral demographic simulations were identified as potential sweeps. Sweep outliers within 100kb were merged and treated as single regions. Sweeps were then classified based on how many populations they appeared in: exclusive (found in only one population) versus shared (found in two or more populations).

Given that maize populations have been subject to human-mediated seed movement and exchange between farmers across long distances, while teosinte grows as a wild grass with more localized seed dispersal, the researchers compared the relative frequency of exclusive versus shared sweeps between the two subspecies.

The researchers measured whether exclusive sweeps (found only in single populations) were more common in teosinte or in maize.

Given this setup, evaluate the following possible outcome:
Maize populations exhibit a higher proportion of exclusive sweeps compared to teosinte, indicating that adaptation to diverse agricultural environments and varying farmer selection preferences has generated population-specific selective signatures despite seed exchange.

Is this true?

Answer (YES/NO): NO